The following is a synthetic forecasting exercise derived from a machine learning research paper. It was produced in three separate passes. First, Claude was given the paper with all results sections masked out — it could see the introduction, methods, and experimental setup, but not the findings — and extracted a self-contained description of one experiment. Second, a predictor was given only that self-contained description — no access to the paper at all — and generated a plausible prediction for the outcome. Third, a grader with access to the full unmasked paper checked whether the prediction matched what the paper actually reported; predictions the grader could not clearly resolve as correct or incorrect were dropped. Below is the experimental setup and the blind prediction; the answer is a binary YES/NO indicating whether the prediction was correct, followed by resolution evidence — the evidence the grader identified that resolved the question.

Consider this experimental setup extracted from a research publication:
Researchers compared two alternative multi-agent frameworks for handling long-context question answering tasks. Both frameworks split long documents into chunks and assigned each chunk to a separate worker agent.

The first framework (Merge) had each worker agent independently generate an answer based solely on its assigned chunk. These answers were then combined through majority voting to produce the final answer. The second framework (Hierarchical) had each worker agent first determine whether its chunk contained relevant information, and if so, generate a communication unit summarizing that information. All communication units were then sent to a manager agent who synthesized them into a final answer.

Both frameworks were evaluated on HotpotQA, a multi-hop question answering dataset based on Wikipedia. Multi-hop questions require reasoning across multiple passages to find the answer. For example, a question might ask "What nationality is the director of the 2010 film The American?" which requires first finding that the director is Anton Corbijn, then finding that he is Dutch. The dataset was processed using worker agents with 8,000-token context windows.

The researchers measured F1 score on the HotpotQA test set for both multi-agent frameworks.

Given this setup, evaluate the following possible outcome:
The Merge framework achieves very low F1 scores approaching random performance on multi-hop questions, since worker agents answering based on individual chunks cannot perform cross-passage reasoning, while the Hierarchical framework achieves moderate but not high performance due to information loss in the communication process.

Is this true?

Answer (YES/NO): NO